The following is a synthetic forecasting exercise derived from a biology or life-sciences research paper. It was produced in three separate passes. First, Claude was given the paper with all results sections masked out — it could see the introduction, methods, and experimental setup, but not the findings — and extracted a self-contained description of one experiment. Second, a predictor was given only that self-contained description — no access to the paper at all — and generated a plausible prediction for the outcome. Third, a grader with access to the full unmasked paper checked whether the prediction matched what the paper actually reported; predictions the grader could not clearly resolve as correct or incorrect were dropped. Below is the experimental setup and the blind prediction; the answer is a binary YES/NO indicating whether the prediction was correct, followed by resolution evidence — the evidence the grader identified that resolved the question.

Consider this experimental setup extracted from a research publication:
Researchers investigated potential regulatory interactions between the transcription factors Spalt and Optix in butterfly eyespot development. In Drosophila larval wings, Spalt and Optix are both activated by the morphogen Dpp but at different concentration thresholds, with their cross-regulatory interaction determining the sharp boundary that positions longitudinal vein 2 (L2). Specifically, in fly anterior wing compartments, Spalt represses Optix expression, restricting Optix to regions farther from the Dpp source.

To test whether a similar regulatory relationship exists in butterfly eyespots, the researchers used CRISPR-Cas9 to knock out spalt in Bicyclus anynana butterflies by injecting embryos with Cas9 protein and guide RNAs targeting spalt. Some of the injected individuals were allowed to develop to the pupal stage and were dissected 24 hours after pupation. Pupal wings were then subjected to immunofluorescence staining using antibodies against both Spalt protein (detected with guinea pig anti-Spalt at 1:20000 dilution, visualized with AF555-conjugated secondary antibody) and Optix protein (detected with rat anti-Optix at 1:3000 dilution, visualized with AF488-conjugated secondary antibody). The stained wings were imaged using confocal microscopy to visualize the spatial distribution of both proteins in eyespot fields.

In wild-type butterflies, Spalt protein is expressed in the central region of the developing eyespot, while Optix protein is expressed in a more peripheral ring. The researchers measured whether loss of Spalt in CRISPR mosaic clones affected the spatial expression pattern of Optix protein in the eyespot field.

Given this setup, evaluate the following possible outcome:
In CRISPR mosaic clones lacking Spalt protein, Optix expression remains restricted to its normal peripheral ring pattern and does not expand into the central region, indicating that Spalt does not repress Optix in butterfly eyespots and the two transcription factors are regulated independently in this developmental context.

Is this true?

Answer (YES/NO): NO